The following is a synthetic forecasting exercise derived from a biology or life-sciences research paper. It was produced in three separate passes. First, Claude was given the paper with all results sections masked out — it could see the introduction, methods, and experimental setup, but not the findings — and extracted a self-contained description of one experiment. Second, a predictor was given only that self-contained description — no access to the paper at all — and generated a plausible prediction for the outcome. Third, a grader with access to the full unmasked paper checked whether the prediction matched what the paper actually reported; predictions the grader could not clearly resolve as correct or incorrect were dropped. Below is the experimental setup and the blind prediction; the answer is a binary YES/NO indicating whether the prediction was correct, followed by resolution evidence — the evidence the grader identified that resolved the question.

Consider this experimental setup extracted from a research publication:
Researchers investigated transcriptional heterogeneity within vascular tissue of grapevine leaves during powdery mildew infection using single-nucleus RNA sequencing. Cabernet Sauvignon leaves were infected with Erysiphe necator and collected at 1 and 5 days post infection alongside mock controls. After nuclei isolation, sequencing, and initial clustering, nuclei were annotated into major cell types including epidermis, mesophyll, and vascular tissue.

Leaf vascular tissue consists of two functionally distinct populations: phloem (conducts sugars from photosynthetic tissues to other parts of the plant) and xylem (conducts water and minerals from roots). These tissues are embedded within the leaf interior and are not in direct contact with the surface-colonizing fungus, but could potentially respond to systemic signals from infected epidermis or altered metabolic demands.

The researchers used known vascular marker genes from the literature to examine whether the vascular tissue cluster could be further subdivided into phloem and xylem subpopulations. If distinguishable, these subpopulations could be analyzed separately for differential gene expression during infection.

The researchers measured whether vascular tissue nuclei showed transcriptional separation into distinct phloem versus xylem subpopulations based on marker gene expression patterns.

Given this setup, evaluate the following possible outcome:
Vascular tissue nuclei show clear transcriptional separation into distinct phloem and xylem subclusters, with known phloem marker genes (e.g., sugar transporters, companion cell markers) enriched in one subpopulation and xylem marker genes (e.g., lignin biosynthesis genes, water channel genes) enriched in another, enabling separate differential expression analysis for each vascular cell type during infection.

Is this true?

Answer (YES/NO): YES